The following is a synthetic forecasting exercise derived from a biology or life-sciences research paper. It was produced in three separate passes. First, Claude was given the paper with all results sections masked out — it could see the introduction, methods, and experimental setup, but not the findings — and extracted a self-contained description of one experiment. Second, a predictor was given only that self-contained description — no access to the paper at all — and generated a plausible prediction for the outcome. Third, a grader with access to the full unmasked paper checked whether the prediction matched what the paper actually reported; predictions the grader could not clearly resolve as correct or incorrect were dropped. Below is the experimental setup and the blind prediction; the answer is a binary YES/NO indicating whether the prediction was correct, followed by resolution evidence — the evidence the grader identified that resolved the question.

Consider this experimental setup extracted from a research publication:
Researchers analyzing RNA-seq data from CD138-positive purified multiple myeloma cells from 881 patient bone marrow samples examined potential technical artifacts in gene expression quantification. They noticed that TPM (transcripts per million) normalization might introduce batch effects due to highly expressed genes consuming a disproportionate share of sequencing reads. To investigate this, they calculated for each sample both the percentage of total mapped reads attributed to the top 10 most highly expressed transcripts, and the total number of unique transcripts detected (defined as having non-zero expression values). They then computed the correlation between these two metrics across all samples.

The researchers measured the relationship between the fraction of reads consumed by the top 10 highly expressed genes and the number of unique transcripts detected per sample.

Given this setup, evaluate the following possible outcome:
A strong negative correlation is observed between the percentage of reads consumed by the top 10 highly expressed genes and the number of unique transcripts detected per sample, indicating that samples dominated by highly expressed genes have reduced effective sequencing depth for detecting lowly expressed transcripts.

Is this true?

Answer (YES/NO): YES